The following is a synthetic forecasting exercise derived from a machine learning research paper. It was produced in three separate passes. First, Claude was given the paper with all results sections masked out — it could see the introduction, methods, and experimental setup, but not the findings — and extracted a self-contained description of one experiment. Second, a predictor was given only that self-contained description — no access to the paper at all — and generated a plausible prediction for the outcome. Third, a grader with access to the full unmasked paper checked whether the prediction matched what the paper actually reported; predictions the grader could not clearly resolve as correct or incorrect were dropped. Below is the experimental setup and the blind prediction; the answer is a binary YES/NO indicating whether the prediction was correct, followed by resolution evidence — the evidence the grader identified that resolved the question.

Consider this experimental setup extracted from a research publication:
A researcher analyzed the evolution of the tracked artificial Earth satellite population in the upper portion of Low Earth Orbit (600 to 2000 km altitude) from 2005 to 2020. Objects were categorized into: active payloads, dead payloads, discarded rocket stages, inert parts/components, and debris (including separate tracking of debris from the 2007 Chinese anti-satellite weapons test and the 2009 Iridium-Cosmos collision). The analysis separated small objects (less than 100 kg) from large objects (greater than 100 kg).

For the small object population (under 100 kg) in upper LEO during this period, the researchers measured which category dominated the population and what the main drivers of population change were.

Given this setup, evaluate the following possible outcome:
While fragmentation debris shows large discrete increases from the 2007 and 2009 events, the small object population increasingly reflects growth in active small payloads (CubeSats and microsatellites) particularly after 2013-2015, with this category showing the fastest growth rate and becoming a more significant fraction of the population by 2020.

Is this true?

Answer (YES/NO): NO